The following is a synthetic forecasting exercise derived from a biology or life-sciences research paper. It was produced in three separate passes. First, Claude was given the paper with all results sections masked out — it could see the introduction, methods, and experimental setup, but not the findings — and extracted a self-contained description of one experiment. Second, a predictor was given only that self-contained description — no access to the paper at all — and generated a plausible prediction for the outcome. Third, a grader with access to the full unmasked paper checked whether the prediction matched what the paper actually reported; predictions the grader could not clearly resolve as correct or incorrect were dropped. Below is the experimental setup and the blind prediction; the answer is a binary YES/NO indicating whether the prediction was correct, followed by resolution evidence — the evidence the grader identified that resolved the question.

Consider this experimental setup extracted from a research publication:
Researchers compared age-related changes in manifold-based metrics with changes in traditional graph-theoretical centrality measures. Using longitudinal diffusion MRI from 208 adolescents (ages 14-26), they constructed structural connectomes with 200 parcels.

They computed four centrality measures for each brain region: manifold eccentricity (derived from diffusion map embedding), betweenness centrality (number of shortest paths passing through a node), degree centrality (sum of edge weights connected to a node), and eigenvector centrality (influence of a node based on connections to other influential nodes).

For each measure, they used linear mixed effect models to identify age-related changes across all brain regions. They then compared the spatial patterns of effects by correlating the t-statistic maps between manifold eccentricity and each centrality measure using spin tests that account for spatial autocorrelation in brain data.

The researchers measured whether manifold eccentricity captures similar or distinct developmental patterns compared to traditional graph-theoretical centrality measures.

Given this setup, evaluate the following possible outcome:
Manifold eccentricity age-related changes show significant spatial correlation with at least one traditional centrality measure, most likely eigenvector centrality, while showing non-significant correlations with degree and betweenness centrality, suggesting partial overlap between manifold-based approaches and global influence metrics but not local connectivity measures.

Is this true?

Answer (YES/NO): NO